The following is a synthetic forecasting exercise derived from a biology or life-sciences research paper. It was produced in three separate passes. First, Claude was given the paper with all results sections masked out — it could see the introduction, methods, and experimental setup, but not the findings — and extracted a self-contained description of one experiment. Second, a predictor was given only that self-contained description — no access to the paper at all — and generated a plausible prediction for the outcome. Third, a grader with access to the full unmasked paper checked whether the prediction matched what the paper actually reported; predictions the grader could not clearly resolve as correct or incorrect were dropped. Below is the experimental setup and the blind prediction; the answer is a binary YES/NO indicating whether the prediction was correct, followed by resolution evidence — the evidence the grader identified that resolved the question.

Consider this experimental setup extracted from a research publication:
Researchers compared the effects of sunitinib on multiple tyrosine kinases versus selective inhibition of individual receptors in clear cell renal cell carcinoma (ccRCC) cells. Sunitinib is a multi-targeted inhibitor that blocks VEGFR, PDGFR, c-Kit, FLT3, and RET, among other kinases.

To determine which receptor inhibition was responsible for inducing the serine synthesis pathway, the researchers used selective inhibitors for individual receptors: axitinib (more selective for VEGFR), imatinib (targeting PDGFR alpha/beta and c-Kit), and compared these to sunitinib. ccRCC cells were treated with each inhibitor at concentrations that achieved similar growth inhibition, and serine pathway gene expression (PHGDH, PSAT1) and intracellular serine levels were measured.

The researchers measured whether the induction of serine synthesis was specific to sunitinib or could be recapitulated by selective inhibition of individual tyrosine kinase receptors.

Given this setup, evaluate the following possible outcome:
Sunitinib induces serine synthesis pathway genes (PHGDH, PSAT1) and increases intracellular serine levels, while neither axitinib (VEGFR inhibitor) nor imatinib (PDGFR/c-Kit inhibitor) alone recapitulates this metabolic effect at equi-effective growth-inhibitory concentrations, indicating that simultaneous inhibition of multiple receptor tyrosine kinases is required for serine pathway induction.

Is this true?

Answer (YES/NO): NO